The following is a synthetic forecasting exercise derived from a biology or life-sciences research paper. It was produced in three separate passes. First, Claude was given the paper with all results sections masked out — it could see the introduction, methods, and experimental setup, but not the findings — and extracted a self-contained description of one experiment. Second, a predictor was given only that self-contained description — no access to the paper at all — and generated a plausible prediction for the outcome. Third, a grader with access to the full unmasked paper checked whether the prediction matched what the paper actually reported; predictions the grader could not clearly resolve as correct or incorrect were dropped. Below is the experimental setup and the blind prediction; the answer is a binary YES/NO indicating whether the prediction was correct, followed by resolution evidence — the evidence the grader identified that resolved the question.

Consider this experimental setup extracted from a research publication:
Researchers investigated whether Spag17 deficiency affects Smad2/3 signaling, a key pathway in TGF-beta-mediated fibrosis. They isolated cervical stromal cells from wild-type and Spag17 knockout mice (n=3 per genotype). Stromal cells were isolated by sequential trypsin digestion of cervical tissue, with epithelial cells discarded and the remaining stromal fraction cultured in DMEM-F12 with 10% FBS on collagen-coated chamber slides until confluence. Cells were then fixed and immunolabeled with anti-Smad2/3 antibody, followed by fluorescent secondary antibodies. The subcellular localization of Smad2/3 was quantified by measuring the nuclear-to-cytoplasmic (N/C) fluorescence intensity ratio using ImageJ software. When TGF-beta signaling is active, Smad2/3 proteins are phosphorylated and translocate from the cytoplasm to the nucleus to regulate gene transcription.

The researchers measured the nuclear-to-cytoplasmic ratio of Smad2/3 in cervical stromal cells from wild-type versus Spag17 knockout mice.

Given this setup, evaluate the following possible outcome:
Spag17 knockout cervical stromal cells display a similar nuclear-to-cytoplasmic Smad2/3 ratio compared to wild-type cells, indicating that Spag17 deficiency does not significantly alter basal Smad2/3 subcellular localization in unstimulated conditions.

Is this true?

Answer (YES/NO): NO